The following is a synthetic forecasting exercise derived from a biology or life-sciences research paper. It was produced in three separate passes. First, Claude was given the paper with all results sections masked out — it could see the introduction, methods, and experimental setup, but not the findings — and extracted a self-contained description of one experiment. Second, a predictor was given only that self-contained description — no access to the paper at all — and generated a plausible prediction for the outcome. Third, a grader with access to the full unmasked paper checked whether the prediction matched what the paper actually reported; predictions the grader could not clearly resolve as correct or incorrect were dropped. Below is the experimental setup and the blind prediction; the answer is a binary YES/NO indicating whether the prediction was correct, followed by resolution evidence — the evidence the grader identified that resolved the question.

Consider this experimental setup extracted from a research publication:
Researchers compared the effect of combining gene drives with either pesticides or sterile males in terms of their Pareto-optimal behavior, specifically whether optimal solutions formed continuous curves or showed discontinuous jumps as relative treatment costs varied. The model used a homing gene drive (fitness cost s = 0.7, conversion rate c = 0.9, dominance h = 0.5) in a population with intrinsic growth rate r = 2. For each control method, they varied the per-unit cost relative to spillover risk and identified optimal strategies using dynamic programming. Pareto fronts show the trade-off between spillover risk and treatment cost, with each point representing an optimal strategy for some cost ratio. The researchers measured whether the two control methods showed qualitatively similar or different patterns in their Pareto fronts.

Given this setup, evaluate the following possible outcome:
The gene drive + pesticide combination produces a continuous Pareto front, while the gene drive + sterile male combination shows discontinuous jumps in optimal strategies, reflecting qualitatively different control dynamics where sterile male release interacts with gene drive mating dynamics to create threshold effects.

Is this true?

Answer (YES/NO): YES